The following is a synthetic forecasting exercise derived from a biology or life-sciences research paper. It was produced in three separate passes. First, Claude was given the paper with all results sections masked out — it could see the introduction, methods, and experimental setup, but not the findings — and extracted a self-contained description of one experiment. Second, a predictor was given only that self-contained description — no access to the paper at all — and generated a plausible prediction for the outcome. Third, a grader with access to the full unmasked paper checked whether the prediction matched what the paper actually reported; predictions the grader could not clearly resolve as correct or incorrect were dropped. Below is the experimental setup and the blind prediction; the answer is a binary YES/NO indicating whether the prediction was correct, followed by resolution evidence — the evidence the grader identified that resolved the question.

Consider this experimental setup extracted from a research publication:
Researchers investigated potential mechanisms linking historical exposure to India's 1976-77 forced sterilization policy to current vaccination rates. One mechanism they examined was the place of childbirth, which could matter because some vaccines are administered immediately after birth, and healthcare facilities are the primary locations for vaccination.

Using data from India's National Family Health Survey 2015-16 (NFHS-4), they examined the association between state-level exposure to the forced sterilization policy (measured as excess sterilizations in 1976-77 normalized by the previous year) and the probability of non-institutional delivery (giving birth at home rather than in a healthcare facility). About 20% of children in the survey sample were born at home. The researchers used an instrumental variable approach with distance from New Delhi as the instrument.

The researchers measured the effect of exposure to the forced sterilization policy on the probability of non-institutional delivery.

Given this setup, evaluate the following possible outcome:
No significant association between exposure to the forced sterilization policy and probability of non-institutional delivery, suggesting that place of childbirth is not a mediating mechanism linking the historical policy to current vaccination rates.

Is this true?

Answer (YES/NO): NO